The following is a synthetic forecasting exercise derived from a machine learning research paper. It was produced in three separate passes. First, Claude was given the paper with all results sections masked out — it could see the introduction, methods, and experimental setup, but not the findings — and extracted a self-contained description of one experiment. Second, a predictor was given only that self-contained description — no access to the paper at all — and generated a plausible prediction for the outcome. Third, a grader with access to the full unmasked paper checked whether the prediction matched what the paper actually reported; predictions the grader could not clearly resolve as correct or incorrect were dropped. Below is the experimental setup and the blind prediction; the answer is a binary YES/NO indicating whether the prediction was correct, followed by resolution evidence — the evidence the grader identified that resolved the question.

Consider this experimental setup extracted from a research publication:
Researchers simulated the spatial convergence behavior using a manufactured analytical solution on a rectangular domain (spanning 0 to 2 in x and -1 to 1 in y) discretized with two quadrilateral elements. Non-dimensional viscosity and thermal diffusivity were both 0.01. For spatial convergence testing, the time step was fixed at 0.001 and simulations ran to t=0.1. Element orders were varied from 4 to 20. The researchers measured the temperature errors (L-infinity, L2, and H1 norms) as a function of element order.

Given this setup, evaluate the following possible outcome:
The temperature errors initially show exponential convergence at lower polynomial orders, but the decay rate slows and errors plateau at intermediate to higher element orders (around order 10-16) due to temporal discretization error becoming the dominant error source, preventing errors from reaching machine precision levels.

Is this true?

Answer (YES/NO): YES